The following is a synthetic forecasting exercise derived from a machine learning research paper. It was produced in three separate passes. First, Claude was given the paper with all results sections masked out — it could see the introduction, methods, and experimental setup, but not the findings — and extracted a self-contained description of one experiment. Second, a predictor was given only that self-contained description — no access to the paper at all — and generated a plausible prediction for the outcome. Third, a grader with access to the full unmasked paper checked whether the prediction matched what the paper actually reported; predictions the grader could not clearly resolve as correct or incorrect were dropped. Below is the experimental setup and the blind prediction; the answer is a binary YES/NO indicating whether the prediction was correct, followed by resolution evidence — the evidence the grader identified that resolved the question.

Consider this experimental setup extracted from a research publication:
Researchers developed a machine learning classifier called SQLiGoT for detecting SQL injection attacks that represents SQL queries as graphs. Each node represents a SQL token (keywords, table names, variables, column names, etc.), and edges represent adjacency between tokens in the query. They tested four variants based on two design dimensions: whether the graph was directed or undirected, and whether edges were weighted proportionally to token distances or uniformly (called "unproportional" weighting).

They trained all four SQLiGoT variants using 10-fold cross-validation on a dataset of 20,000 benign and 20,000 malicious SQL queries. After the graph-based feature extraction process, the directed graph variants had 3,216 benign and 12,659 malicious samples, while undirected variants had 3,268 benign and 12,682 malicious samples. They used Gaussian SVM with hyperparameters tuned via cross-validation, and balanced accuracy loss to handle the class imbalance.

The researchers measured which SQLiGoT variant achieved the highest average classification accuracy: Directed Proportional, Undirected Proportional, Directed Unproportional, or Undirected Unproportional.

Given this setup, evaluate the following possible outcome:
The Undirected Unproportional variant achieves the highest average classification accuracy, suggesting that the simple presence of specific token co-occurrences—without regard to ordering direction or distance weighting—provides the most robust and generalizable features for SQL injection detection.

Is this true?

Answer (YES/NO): NO